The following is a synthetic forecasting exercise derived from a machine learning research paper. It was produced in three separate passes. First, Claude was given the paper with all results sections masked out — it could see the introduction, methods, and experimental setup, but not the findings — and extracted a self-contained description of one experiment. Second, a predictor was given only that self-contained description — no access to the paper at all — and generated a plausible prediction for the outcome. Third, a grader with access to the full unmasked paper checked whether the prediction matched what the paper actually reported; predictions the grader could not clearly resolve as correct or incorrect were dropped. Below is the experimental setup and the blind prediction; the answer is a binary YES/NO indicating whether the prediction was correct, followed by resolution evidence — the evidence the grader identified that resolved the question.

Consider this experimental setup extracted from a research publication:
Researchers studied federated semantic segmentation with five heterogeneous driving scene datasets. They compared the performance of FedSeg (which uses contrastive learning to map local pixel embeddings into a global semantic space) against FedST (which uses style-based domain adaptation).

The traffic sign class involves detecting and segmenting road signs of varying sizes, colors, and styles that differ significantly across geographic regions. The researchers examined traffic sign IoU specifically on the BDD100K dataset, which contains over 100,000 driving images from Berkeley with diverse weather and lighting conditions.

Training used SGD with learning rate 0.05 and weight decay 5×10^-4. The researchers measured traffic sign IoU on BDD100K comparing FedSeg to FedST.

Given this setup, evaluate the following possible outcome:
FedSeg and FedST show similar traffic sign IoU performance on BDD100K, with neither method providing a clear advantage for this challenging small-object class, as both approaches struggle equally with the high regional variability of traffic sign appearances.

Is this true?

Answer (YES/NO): NO